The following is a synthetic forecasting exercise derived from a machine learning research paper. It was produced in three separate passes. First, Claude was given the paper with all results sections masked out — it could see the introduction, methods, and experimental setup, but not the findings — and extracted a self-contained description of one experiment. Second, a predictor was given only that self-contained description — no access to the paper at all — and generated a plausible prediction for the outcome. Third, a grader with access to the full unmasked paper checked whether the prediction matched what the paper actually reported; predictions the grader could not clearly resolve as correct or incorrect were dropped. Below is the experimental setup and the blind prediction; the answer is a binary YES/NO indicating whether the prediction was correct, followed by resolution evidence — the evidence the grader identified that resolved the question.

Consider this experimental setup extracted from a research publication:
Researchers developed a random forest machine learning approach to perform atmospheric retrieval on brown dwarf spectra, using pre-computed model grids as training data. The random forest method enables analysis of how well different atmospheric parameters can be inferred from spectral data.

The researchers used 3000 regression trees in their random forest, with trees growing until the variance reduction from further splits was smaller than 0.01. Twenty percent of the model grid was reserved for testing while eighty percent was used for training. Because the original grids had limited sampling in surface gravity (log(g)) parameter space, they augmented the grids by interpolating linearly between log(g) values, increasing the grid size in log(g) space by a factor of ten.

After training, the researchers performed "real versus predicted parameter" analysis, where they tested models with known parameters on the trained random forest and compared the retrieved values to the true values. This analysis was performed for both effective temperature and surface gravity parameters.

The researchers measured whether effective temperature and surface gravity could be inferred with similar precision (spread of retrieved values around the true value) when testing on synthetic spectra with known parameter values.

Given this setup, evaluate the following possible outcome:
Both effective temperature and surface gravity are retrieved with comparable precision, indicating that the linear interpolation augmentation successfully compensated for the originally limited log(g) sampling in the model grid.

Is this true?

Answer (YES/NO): NO